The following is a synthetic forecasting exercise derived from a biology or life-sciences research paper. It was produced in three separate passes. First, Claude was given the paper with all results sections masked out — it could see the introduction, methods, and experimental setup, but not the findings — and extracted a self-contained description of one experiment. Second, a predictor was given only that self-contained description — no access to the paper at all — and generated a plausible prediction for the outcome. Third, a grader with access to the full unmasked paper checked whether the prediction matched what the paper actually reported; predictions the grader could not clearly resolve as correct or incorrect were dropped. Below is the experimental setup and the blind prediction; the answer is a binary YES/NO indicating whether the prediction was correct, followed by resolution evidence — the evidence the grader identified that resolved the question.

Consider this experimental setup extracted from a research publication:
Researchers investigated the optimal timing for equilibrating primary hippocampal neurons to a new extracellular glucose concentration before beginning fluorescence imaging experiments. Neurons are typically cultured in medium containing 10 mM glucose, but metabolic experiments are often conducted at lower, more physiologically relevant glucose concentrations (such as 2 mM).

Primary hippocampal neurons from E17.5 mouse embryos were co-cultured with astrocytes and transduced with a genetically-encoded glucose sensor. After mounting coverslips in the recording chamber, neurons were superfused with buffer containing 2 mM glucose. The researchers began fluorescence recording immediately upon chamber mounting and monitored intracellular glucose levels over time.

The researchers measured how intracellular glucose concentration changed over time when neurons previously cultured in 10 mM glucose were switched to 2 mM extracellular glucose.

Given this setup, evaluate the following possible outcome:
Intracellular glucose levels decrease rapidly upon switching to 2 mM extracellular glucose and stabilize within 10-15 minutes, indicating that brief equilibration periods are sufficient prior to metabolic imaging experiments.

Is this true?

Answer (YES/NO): NO